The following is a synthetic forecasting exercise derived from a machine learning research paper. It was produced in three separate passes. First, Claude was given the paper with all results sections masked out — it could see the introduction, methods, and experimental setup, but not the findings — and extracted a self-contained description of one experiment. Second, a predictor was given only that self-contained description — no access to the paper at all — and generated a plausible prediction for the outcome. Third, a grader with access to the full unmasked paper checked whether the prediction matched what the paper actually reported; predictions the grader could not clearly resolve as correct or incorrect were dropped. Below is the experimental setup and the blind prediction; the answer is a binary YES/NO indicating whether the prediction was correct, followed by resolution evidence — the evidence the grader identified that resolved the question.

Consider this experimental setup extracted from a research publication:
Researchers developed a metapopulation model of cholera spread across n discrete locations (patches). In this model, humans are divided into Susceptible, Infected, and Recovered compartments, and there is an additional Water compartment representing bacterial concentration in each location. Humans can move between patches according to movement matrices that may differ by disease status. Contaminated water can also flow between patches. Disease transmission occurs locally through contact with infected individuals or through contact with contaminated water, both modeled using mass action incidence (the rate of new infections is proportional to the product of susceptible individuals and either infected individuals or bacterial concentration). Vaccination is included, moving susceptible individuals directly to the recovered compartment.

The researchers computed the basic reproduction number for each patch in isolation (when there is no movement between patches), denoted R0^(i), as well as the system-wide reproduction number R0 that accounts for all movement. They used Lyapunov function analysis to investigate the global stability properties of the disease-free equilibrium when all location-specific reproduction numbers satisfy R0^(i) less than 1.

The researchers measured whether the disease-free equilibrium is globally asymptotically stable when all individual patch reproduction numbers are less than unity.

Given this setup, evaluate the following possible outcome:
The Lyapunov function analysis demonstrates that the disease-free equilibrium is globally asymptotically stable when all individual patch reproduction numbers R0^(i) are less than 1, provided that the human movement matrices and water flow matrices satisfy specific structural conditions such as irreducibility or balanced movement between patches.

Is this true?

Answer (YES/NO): NO